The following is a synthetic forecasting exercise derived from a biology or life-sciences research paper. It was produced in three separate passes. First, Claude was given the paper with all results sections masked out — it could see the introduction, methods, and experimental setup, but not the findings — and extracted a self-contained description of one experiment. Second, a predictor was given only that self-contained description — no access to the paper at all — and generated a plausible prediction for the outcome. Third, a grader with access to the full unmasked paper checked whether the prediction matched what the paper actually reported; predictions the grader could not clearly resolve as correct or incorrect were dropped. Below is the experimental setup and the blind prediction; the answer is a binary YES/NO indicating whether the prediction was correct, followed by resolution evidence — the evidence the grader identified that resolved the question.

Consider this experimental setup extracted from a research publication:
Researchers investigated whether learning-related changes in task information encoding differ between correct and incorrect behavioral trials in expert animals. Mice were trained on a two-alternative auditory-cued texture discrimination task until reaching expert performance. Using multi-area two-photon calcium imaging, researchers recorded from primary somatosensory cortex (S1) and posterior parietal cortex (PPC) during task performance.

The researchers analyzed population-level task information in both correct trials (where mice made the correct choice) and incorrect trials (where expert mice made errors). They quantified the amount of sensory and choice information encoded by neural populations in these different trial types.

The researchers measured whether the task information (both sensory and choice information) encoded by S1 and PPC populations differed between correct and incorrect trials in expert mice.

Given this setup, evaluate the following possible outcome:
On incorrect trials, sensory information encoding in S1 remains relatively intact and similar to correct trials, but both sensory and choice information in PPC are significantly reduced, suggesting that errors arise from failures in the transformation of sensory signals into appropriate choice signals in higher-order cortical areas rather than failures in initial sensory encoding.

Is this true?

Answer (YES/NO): NO